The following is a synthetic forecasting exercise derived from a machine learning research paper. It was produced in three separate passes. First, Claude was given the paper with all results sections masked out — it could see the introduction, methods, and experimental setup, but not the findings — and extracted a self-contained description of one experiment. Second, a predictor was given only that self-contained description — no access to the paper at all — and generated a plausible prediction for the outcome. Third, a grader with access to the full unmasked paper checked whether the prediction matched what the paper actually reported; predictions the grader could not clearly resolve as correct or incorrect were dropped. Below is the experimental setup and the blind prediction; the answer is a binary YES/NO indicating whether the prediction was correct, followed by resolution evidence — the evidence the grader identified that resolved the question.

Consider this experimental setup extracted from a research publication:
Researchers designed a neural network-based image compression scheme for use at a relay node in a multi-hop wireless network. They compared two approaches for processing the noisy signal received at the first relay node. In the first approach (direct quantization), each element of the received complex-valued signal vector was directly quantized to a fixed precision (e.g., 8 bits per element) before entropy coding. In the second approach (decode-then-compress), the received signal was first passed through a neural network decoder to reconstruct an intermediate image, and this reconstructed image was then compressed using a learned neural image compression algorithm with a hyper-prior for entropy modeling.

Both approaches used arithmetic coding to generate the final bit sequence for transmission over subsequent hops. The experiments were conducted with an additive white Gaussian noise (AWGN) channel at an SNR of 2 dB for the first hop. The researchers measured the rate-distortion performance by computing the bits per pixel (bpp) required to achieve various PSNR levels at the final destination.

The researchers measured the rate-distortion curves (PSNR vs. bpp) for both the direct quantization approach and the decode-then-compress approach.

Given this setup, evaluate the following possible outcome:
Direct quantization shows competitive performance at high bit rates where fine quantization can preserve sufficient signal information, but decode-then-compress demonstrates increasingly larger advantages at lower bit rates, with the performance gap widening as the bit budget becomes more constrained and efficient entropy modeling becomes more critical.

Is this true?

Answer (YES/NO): NO